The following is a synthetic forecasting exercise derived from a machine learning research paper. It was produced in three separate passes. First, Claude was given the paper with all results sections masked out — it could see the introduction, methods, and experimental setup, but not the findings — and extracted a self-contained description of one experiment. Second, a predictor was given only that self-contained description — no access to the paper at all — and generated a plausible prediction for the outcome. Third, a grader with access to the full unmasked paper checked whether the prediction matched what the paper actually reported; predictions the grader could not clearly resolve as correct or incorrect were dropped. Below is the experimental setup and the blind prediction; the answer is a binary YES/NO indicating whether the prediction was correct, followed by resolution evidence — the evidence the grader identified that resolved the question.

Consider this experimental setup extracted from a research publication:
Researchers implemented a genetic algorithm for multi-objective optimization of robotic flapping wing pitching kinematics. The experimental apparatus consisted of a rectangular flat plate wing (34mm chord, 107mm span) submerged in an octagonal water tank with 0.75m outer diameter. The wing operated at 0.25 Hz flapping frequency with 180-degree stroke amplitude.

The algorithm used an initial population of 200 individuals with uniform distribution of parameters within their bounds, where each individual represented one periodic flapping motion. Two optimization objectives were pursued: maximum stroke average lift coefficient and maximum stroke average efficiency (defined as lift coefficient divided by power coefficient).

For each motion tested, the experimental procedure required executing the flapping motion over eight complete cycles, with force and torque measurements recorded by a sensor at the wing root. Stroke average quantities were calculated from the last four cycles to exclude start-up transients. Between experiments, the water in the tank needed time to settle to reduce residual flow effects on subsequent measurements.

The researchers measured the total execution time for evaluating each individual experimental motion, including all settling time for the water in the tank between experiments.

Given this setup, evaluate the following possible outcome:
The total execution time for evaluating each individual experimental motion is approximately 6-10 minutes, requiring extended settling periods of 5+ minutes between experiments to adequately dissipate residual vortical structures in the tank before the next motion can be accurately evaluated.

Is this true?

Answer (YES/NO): NO